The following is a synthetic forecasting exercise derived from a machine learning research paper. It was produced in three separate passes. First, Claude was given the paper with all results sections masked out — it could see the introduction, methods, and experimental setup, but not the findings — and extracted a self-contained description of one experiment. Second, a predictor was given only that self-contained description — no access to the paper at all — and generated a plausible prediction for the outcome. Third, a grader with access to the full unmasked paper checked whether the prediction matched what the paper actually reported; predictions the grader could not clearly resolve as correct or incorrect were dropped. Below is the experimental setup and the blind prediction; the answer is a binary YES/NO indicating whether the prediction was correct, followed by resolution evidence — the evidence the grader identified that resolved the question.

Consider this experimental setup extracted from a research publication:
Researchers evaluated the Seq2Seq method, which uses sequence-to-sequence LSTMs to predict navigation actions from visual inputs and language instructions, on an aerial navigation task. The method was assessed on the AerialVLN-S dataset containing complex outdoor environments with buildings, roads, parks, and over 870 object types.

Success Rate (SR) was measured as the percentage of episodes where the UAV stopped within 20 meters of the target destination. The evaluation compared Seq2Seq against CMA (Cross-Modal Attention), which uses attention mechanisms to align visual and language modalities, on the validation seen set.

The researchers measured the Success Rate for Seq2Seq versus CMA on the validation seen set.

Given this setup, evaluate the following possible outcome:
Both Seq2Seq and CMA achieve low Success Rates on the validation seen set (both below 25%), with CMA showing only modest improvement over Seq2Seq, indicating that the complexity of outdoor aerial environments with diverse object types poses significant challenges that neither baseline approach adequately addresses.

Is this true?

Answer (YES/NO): NO